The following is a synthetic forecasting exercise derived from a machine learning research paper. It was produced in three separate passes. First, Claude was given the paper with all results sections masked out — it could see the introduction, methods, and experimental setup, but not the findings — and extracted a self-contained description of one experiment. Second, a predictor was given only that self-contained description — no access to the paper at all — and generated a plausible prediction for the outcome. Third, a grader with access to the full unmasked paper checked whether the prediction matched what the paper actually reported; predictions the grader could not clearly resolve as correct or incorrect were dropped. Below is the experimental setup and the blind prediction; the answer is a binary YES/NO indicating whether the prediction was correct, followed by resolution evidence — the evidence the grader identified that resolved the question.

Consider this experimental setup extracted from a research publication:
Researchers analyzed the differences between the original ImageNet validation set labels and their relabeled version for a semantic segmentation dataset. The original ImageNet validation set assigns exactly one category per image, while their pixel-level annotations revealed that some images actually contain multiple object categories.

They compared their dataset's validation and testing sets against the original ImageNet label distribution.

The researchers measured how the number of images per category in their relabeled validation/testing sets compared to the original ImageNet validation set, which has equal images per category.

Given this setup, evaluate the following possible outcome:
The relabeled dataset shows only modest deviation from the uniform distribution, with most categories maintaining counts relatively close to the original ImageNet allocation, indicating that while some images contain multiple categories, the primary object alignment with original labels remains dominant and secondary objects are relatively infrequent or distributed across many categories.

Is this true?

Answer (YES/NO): NO